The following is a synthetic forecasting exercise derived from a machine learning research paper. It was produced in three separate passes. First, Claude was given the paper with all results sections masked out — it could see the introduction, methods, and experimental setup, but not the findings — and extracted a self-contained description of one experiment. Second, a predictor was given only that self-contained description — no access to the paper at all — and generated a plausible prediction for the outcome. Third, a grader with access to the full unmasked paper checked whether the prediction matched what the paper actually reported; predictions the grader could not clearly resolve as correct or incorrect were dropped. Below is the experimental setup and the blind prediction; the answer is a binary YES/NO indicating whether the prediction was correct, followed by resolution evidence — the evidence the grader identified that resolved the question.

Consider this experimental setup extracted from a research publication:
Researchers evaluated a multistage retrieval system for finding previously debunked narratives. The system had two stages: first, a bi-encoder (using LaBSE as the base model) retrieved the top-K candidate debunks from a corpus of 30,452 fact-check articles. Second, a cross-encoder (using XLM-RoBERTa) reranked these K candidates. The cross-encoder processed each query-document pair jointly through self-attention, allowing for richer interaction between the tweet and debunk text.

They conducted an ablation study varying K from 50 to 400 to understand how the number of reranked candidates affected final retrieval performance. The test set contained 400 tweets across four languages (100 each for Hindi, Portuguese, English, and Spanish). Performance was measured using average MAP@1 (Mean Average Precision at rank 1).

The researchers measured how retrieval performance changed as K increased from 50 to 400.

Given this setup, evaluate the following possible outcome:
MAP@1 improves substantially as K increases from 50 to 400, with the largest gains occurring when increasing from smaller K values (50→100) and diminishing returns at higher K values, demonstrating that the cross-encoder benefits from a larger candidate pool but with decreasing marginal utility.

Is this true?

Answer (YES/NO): NO